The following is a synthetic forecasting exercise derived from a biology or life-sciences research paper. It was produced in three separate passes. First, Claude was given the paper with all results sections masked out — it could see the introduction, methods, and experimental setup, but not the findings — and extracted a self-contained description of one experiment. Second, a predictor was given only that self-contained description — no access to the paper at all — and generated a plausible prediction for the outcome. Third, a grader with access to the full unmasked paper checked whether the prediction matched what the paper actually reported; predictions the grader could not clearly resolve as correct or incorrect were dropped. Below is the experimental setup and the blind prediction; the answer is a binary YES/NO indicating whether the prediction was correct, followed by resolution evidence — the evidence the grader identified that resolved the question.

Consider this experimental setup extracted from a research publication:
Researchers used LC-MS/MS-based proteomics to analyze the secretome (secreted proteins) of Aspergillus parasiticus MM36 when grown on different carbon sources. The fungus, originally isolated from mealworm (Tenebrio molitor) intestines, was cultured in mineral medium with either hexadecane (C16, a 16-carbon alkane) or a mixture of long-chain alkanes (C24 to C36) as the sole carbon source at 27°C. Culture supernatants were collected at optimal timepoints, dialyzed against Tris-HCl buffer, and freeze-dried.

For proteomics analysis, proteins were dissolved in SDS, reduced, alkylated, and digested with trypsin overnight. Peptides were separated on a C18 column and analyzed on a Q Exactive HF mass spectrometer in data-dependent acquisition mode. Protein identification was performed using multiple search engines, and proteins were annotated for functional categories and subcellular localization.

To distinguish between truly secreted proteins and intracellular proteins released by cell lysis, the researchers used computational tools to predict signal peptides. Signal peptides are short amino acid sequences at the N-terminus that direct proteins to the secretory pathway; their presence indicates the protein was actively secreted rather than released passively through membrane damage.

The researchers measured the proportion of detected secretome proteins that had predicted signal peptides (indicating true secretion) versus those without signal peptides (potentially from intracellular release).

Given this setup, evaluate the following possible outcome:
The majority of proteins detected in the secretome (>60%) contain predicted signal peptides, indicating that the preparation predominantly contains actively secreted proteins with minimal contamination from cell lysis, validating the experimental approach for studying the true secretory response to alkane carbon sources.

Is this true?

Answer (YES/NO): NO